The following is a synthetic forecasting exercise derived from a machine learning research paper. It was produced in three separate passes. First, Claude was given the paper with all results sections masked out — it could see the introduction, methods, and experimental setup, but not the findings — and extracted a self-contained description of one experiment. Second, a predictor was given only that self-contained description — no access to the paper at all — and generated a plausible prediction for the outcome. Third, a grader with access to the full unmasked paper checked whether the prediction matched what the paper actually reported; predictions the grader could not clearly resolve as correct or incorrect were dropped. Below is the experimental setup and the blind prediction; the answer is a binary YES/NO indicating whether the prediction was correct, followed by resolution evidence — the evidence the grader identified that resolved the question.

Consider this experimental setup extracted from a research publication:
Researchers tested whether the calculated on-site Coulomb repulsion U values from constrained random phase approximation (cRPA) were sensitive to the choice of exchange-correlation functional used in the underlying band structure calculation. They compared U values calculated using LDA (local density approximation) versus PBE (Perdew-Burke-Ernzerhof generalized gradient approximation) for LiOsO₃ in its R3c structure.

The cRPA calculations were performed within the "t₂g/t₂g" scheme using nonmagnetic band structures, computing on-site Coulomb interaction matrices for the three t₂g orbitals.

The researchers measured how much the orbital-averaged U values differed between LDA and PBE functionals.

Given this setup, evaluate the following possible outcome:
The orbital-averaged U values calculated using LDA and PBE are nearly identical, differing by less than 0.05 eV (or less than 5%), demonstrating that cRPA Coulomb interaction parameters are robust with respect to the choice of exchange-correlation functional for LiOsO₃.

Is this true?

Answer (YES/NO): YES